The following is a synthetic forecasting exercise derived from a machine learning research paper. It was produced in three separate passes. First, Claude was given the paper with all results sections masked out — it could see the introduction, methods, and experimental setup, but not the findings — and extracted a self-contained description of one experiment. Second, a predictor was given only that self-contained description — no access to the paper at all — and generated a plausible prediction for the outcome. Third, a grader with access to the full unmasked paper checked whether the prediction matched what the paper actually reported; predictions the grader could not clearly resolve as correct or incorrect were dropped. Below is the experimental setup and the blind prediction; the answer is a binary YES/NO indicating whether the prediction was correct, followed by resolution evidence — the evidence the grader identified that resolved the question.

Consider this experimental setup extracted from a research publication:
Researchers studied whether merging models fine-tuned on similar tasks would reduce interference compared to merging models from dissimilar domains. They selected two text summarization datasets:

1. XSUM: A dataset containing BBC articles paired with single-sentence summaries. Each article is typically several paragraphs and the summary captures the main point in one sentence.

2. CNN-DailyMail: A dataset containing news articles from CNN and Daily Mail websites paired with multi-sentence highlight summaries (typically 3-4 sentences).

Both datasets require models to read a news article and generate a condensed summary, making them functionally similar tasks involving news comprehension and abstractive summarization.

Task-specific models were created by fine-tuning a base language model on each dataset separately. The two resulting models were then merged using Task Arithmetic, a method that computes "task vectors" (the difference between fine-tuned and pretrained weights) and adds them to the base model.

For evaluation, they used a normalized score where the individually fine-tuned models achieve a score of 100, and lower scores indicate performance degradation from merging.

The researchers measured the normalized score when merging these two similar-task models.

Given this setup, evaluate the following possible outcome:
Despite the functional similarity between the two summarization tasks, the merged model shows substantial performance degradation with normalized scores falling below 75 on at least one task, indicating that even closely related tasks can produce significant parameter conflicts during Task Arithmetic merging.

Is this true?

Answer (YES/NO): NO